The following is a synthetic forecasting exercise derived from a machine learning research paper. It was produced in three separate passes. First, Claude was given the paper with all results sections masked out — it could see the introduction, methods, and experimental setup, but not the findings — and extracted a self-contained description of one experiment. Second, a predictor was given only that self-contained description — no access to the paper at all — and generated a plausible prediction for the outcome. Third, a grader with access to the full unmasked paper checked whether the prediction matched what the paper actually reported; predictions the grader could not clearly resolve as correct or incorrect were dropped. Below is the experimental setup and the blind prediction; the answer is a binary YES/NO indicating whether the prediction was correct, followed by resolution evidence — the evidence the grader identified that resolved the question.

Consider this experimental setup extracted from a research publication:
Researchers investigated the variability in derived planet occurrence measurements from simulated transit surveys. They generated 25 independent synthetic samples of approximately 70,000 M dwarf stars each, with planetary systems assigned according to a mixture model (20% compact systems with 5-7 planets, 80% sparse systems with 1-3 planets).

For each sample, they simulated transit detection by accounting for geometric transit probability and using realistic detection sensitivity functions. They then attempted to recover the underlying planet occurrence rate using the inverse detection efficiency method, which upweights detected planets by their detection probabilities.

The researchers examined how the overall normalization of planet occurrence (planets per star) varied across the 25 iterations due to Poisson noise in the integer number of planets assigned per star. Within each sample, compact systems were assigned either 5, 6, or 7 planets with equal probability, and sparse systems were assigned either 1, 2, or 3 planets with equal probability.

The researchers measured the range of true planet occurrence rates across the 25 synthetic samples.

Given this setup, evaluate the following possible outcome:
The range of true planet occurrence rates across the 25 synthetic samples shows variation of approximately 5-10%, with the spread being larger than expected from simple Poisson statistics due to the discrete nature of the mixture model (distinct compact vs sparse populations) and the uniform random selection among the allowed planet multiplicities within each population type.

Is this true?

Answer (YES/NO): NO